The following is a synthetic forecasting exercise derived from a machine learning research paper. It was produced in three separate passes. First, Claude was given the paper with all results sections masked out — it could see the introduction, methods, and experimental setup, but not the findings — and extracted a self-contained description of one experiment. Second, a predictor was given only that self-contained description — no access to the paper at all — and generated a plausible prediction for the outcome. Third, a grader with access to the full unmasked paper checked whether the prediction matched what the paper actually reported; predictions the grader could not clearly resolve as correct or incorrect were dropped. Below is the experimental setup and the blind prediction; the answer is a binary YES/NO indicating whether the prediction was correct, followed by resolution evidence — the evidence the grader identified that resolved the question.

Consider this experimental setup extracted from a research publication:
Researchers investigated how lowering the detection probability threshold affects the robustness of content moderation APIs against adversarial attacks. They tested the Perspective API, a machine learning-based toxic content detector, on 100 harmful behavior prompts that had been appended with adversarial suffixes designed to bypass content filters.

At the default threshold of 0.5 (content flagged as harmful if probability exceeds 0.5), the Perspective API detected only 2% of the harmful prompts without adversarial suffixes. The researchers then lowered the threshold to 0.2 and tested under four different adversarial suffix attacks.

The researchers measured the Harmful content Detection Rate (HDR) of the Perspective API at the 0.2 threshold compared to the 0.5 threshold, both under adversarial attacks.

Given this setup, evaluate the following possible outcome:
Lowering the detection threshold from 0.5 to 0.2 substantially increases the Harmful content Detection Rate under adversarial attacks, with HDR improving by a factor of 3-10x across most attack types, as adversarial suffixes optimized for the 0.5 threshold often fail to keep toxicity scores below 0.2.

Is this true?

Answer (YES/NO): NO